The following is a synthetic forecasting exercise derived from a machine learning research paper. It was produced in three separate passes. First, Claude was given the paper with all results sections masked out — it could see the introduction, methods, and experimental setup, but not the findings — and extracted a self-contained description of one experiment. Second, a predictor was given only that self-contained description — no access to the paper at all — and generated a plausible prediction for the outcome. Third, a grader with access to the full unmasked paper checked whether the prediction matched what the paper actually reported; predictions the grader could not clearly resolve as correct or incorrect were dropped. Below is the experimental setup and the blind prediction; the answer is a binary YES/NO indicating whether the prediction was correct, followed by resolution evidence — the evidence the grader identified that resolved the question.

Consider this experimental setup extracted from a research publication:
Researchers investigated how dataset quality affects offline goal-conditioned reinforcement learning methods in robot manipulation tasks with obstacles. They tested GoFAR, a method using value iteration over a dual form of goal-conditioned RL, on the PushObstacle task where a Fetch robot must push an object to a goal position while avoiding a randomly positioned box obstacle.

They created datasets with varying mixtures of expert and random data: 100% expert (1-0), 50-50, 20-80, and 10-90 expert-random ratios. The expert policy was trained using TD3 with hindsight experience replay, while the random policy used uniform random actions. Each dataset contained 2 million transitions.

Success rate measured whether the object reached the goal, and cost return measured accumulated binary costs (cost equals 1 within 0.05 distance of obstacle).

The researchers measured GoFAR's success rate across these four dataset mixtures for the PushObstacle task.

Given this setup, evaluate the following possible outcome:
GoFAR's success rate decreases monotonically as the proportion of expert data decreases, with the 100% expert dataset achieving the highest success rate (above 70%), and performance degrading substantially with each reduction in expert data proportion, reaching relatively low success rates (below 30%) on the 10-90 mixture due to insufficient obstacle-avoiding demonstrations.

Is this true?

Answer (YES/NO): NO